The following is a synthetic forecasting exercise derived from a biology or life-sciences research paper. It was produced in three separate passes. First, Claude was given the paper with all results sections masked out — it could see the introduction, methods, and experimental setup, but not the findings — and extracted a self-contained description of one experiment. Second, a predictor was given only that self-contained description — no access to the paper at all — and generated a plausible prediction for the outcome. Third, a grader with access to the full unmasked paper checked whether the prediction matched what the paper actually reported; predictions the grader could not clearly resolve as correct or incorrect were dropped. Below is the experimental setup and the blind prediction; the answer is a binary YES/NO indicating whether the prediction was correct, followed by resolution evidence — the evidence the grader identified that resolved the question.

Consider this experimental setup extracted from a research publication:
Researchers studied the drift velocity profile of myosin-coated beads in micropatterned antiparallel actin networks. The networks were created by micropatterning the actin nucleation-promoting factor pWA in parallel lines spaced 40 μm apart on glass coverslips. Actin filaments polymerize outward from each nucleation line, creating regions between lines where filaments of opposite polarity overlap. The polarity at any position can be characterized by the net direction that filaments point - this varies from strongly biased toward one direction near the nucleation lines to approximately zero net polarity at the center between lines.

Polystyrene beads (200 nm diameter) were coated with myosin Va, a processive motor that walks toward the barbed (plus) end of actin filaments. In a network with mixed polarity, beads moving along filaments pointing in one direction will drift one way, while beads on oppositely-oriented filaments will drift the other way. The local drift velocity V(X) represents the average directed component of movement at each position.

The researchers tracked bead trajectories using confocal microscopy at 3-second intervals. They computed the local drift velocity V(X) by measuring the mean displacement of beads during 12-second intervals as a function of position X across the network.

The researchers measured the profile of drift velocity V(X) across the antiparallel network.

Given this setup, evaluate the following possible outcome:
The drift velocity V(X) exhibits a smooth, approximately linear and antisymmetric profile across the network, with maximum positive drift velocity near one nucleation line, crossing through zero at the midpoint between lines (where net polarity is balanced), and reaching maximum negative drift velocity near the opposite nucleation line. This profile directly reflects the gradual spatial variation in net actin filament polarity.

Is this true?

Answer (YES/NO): NO